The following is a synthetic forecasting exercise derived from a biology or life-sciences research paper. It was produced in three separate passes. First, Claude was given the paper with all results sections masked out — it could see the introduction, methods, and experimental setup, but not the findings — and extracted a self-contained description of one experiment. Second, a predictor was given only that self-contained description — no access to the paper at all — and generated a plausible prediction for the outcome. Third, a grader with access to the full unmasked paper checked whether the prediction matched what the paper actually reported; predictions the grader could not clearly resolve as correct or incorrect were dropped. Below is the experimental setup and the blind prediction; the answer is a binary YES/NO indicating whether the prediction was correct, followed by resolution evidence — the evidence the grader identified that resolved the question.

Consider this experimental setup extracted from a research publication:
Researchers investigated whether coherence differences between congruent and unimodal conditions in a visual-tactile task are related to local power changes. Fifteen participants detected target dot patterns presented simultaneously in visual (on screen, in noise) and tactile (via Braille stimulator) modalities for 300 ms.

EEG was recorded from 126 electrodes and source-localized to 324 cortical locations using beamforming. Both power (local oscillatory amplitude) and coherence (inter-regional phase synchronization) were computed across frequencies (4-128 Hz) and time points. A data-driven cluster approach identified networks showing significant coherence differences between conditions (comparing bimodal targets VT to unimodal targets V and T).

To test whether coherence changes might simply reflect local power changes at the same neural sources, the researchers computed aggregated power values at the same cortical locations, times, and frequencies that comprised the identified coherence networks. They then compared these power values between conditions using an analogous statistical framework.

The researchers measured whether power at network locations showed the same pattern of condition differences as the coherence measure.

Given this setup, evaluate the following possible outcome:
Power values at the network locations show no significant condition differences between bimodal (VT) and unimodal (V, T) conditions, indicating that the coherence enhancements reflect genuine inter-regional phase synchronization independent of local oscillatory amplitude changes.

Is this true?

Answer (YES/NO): NO